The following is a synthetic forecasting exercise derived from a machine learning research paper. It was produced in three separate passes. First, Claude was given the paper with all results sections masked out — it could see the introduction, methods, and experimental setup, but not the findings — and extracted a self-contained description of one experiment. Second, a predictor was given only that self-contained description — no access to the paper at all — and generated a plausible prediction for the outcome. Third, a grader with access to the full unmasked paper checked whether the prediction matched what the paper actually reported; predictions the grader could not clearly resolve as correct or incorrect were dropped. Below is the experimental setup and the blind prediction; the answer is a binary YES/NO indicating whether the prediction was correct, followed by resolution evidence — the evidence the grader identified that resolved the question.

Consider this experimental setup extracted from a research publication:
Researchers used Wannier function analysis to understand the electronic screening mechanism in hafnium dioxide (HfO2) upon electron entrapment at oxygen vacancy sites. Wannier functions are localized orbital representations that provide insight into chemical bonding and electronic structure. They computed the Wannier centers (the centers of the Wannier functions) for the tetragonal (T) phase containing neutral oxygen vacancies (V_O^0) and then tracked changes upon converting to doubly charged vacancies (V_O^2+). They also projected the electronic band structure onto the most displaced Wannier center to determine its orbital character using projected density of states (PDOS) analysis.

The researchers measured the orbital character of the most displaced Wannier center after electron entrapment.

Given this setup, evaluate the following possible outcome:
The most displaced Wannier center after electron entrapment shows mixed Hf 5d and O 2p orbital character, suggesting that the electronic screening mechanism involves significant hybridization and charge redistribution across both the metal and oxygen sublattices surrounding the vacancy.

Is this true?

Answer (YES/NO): NO